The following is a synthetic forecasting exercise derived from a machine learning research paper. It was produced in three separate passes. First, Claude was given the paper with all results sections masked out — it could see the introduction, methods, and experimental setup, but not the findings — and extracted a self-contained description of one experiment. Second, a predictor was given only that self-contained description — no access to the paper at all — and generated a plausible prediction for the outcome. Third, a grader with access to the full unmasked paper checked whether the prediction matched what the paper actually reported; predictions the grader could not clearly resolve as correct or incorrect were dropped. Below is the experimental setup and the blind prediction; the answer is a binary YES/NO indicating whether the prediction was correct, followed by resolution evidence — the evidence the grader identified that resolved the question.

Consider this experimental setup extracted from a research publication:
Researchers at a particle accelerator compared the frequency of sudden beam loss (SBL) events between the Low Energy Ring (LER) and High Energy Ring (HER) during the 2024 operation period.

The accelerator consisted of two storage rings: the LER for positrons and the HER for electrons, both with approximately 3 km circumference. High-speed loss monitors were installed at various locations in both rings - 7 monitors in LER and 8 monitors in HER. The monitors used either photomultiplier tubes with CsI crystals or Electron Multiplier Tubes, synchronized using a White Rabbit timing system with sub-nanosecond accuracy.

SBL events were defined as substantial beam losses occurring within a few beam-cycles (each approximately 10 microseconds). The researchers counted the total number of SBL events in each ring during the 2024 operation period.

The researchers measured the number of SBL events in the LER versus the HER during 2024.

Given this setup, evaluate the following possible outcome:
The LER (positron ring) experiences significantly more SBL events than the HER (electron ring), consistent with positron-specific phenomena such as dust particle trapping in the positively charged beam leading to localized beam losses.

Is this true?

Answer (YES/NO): NO